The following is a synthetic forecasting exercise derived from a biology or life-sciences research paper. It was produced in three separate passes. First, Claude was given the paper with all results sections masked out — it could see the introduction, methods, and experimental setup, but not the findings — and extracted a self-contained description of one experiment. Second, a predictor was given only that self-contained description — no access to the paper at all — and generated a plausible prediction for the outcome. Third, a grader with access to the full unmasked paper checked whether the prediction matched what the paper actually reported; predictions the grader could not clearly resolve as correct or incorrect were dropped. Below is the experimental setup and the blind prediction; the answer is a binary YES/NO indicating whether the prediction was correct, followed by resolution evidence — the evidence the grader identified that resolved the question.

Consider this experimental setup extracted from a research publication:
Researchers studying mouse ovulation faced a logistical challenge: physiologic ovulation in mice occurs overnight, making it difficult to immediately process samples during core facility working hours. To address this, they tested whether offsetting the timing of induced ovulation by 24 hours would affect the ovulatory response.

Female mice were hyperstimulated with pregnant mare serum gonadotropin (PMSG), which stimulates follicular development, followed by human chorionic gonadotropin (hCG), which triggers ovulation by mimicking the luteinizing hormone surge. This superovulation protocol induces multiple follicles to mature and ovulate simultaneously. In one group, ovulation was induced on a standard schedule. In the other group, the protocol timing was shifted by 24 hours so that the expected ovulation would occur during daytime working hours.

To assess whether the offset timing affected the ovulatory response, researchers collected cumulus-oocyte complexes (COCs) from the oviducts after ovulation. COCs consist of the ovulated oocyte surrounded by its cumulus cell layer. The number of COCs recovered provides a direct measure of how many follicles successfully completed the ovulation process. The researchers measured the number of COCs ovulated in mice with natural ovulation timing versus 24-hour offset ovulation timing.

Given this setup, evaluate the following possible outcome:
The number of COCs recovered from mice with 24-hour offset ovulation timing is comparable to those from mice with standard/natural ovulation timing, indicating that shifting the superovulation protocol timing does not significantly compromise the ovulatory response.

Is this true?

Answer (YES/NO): YES